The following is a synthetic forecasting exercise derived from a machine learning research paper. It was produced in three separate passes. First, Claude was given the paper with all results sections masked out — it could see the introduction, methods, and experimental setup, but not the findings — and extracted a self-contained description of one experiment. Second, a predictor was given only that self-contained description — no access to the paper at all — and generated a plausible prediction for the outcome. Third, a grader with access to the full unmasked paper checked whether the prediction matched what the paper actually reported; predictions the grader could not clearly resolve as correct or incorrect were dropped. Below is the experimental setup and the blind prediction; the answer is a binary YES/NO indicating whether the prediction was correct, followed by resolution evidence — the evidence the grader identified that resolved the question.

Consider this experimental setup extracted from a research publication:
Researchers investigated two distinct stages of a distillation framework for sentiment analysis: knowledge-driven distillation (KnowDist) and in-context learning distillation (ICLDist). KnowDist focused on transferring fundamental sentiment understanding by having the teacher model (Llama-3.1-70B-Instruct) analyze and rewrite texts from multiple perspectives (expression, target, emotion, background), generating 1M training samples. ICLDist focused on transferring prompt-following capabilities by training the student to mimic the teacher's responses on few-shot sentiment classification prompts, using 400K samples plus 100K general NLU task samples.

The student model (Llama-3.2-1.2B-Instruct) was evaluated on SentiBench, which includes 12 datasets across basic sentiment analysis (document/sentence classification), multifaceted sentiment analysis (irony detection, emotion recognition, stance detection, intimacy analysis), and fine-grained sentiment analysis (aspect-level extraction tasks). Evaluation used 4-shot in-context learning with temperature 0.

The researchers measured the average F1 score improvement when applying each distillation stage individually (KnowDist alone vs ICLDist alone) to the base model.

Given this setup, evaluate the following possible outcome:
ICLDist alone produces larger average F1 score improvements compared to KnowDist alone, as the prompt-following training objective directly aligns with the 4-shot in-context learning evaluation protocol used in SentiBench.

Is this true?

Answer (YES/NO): YES